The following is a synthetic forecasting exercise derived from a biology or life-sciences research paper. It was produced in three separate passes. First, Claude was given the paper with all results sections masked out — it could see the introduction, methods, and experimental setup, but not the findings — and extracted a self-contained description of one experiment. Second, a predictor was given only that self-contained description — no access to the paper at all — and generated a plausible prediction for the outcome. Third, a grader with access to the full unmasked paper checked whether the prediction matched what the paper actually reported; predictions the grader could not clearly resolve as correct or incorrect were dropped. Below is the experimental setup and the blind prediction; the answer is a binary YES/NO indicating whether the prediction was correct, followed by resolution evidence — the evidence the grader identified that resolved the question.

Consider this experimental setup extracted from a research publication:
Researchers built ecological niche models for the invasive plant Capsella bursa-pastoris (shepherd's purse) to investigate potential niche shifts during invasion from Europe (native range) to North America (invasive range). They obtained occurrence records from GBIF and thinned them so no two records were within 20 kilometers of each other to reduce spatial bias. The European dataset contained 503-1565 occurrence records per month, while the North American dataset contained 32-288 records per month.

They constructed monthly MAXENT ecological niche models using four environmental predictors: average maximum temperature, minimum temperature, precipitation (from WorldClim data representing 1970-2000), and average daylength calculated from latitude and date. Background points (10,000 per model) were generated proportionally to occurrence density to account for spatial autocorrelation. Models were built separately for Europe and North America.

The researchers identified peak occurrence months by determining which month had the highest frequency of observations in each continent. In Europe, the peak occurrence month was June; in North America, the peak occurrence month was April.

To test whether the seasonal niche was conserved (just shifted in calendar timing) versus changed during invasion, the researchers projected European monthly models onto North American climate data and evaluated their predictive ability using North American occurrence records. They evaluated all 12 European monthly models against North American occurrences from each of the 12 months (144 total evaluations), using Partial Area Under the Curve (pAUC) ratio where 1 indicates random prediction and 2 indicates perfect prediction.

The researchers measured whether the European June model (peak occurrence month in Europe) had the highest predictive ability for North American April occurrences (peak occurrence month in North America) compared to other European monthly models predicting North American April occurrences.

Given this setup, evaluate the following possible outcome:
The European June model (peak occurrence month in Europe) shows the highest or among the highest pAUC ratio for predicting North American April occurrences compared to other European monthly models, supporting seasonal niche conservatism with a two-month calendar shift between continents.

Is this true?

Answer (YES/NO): NO